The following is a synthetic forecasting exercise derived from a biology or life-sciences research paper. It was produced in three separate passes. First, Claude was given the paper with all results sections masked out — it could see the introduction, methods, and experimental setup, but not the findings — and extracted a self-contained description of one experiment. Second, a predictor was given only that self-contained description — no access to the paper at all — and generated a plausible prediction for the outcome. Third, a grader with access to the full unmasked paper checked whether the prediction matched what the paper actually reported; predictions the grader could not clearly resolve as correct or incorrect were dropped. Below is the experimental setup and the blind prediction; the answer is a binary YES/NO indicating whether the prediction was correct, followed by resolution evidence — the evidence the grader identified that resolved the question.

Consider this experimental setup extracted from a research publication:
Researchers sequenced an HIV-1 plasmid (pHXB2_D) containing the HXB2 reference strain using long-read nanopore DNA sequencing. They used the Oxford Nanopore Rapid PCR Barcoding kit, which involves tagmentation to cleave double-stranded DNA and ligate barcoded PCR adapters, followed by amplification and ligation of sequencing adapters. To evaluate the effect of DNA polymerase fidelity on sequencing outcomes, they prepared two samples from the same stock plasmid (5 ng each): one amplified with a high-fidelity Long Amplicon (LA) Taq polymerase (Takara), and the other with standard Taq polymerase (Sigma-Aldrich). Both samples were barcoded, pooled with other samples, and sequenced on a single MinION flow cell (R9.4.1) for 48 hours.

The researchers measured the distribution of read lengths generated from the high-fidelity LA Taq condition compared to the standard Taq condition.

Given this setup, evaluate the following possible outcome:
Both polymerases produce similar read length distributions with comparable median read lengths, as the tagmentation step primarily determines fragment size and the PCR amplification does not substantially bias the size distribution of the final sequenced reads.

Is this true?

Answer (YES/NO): NO